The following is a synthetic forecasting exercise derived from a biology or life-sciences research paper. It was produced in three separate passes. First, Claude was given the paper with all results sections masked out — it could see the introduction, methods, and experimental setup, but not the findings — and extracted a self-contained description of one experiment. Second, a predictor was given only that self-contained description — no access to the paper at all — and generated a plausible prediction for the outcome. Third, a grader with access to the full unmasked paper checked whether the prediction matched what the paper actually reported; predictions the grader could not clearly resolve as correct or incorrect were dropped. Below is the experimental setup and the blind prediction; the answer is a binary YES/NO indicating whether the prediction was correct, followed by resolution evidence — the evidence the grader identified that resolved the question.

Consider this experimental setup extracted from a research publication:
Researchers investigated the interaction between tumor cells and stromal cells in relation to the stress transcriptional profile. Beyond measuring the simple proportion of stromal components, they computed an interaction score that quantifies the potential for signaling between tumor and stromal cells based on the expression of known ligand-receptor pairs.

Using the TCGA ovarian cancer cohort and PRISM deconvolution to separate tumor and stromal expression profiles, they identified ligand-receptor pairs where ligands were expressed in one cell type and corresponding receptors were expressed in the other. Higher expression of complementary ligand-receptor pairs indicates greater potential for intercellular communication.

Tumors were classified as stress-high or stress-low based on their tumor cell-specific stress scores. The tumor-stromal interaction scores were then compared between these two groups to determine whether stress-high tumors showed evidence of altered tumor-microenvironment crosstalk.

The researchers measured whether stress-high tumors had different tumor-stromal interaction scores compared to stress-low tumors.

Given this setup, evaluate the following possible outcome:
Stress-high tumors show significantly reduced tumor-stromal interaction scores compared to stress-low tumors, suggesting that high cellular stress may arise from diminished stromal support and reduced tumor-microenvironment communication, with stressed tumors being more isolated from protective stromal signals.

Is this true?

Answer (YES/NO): NO